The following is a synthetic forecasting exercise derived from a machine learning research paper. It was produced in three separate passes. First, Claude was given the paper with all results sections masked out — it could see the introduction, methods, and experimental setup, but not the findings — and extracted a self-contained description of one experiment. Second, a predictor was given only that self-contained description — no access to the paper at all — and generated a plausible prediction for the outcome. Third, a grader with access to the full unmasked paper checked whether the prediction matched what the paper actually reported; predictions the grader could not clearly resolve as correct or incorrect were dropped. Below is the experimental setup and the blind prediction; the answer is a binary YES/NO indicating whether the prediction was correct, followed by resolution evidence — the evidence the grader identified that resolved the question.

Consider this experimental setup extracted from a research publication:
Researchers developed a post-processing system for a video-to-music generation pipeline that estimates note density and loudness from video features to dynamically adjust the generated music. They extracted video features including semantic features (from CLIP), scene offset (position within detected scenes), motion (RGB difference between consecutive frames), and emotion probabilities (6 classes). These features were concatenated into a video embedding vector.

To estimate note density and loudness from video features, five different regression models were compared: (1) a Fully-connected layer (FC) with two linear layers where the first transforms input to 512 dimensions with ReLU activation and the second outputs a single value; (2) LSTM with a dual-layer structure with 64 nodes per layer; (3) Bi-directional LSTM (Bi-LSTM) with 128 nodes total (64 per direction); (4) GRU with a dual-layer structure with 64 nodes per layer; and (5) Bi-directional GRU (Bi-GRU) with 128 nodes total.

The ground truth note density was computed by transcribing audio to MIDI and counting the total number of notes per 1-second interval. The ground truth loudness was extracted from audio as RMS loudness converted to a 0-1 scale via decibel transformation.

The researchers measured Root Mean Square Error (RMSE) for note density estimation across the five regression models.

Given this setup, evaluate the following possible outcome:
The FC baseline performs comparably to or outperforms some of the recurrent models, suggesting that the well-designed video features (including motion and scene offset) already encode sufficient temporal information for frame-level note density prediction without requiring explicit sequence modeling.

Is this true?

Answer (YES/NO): NO